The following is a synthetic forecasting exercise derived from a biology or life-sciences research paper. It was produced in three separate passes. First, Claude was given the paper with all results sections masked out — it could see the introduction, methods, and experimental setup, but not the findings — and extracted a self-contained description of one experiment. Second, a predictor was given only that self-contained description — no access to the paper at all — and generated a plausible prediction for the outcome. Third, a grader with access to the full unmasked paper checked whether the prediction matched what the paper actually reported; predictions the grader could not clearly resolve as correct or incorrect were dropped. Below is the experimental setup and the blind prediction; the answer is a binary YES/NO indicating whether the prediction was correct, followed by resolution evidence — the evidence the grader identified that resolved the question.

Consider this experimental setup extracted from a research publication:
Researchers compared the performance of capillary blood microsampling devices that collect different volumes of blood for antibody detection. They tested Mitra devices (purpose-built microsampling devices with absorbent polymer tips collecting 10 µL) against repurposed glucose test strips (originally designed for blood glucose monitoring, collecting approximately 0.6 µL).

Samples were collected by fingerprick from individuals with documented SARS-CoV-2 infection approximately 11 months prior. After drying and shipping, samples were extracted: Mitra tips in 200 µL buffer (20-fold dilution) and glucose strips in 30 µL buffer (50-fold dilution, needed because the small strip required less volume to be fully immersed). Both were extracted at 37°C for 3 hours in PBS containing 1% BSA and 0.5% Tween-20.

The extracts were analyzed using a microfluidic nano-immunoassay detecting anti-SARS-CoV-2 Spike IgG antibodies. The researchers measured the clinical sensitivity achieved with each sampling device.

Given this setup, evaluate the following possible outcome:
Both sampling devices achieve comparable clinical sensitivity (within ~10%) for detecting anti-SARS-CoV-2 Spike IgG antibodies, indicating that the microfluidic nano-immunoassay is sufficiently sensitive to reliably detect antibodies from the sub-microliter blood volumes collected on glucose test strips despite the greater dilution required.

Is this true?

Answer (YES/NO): NO